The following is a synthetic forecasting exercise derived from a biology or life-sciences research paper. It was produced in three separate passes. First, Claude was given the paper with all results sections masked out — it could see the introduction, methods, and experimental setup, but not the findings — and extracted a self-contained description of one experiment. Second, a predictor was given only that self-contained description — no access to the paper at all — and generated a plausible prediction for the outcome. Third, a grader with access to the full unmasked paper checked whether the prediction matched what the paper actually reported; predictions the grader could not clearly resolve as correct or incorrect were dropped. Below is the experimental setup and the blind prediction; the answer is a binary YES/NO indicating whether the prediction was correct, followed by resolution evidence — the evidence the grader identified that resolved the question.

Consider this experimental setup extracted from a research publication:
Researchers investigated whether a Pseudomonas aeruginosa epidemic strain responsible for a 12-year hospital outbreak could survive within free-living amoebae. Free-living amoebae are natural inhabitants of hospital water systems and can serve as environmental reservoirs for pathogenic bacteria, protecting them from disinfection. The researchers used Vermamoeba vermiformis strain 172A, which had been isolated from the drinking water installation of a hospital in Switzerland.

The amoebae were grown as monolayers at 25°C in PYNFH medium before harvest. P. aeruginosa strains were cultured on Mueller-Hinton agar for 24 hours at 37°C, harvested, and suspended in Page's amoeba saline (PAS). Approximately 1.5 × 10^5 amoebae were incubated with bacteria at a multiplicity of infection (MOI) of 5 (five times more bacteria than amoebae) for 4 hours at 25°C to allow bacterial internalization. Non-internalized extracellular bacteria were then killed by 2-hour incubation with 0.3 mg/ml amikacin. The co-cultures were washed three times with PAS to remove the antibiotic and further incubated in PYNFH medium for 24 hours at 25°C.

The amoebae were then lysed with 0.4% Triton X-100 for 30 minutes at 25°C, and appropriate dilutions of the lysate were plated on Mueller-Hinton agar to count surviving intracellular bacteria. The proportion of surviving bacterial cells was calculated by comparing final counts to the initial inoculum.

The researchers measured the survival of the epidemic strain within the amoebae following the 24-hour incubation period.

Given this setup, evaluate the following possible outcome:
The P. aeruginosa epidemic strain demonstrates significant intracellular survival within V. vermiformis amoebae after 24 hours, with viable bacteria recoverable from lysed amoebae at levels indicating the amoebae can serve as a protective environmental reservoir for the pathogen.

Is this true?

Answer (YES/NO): YES